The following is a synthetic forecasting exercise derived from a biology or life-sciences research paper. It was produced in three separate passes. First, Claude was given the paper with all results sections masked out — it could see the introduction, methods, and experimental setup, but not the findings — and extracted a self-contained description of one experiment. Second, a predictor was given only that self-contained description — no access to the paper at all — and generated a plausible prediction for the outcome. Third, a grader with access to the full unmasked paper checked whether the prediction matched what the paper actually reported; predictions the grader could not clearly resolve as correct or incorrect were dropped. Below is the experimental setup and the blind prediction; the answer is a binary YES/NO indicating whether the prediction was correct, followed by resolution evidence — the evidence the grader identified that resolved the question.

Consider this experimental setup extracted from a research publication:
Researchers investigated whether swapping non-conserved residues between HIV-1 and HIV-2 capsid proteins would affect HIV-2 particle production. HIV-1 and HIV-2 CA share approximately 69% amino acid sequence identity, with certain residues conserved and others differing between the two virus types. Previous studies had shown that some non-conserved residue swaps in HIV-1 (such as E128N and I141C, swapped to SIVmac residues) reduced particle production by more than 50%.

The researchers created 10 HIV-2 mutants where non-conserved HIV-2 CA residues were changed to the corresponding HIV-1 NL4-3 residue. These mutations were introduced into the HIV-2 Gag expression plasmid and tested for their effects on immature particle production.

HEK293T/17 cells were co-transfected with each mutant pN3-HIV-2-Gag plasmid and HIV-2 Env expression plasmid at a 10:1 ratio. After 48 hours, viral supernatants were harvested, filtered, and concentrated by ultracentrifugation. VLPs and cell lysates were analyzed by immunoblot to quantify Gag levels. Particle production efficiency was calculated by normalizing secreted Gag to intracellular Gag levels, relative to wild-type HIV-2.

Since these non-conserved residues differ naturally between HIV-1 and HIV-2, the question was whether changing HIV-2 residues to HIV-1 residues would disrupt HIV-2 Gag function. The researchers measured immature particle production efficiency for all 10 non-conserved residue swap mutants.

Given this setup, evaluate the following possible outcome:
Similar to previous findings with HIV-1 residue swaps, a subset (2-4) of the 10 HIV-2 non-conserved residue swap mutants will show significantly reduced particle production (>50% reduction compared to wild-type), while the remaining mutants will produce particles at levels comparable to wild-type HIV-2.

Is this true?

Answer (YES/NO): YES